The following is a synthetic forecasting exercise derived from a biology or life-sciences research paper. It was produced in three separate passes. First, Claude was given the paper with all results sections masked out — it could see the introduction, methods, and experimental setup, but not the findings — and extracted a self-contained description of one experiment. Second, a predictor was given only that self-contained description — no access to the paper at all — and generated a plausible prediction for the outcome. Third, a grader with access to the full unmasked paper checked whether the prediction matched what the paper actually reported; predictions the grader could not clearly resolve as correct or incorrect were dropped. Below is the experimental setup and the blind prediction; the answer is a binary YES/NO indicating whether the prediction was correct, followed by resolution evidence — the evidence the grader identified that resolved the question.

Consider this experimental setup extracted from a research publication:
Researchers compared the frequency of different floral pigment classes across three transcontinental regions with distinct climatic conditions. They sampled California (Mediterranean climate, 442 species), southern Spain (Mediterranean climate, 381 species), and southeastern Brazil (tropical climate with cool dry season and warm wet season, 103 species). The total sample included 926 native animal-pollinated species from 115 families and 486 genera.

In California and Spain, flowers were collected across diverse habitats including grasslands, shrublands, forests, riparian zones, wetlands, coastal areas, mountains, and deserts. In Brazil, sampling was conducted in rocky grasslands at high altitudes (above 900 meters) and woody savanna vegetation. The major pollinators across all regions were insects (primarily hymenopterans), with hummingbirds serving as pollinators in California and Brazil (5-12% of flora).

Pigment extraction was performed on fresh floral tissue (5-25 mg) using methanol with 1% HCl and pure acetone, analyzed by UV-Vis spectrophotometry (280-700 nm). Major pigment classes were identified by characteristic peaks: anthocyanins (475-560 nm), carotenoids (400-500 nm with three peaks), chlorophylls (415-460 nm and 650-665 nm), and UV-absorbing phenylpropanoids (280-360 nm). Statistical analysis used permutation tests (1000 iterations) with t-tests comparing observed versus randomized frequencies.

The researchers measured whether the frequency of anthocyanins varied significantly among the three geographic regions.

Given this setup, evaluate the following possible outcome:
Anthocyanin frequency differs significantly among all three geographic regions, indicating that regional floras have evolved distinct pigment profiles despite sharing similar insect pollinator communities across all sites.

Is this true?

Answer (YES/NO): NO